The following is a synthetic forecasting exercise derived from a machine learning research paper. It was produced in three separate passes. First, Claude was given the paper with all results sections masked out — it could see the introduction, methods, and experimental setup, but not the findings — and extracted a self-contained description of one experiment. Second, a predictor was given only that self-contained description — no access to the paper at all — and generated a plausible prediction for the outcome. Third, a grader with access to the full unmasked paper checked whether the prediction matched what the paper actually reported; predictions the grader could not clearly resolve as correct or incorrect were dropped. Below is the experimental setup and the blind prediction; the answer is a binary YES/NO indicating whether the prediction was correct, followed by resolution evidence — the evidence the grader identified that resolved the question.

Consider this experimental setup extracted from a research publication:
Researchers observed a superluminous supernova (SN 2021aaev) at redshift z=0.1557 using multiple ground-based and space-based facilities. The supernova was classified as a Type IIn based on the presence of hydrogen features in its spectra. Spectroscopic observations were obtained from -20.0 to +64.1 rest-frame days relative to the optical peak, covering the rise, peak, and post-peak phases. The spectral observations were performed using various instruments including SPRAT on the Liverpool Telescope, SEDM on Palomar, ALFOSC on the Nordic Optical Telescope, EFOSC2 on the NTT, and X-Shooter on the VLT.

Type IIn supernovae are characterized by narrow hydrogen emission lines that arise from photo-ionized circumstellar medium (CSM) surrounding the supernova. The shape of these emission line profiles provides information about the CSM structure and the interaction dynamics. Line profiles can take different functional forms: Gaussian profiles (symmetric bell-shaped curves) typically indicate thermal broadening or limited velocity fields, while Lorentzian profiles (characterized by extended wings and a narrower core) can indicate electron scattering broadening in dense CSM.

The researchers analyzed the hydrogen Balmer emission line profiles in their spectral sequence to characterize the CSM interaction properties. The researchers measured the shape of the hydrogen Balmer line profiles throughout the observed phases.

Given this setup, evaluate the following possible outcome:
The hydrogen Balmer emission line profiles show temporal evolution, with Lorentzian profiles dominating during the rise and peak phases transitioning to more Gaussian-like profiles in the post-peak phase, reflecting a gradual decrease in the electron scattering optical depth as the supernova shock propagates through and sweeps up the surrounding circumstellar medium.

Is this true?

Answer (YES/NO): NO